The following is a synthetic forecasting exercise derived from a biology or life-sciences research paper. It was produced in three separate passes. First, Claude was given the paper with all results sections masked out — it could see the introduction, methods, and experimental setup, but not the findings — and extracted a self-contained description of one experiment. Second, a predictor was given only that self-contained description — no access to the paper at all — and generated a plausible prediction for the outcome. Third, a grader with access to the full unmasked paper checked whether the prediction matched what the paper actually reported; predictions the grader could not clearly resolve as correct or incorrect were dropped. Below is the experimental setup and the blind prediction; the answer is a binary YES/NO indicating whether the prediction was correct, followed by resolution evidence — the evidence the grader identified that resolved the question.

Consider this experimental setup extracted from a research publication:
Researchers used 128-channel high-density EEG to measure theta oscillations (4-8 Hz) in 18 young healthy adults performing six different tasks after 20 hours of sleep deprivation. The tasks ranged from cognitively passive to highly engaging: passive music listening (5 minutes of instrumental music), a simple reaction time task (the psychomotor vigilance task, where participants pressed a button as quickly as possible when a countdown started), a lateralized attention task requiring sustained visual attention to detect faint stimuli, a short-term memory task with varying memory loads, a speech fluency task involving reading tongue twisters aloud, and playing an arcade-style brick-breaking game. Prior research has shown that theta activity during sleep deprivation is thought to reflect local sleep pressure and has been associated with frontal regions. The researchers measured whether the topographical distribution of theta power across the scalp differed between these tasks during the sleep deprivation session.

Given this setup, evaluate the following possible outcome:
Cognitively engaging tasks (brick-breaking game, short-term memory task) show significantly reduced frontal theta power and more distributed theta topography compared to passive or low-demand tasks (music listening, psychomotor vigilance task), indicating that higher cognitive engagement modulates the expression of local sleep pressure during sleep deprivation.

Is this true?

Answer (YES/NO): NO